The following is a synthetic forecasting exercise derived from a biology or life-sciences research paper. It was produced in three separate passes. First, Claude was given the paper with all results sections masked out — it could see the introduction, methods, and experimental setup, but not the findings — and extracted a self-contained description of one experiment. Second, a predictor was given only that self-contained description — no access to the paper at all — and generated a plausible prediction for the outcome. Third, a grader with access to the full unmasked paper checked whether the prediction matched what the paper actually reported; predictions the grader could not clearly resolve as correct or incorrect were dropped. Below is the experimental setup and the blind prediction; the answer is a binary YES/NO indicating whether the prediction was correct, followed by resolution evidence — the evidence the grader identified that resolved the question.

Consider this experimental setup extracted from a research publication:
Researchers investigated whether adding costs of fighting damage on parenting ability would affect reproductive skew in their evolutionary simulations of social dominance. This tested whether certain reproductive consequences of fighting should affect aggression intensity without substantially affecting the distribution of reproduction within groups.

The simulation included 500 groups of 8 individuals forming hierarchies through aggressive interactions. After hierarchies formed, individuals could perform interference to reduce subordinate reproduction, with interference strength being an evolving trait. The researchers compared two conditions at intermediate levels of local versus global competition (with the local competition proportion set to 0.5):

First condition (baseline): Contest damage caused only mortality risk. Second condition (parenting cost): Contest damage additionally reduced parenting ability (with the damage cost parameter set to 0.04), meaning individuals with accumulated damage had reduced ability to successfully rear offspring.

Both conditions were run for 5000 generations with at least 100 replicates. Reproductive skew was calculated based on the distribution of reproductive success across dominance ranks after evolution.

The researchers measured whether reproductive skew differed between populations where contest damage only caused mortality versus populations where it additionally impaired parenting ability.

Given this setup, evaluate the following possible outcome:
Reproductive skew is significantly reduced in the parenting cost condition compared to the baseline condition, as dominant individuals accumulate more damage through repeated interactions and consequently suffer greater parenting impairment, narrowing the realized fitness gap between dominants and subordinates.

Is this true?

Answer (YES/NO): NO